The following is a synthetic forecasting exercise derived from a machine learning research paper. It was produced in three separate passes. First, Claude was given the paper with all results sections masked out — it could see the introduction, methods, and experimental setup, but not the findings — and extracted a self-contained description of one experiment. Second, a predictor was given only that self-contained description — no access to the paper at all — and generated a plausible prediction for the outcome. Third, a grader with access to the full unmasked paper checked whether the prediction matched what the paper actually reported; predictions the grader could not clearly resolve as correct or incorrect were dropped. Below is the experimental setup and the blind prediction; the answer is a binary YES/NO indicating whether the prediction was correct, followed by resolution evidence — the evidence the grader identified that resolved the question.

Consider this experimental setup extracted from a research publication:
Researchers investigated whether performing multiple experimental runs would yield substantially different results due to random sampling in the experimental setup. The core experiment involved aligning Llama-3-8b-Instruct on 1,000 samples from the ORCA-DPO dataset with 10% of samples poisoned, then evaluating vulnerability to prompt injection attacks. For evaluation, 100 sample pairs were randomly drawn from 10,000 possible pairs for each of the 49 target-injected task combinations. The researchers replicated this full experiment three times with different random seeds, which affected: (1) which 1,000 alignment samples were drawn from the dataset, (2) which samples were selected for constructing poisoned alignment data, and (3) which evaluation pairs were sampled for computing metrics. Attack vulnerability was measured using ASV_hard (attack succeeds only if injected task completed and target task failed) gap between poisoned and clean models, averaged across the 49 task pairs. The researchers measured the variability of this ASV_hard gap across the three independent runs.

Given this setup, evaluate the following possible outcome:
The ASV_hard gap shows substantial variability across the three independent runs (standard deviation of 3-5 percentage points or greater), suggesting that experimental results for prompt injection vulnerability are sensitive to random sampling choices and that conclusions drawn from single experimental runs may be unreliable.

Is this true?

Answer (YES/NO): NO